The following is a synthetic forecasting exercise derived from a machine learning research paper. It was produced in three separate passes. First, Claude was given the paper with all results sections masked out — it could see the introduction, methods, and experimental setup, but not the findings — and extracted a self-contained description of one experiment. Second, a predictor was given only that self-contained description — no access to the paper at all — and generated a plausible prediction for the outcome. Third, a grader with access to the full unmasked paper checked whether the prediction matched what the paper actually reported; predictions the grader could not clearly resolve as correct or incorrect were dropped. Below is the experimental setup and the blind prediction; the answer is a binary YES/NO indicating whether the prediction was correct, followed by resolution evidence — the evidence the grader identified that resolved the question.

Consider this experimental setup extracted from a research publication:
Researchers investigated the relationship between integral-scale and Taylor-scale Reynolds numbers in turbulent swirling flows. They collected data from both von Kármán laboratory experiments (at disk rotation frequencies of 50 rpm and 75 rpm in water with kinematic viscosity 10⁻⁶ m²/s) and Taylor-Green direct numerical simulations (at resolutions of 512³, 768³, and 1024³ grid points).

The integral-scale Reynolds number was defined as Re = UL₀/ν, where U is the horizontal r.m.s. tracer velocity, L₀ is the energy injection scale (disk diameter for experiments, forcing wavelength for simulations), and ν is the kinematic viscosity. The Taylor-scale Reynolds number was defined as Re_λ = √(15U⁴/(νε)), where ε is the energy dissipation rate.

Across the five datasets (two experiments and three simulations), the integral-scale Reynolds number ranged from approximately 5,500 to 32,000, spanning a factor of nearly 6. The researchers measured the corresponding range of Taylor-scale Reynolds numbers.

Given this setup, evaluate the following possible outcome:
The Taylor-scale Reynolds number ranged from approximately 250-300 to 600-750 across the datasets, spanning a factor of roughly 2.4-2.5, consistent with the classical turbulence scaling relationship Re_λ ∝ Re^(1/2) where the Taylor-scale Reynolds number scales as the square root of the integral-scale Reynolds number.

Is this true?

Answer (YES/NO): NO